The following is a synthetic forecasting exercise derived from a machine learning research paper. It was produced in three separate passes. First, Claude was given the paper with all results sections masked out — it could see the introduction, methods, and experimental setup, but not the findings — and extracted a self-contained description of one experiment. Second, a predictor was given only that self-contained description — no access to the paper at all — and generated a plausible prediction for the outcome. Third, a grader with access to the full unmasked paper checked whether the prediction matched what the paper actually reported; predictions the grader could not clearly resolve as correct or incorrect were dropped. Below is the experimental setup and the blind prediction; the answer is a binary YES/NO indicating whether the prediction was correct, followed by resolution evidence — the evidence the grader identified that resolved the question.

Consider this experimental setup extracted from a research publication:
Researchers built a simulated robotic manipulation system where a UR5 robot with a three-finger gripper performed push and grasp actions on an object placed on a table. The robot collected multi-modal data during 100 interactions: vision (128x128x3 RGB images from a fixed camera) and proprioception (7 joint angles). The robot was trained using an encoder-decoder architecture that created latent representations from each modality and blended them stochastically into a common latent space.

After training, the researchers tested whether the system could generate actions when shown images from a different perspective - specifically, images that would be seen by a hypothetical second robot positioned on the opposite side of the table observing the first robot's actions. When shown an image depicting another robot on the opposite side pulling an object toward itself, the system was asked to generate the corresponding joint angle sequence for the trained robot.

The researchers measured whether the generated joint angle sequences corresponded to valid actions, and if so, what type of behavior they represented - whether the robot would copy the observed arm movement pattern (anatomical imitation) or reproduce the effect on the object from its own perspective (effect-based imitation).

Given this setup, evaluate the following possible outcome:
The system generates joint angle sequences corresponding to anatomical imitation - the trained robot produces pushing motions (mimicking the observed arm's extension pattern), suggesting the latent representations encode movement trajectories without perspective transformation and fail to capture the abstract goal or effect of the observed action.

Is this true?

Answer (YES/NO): NO